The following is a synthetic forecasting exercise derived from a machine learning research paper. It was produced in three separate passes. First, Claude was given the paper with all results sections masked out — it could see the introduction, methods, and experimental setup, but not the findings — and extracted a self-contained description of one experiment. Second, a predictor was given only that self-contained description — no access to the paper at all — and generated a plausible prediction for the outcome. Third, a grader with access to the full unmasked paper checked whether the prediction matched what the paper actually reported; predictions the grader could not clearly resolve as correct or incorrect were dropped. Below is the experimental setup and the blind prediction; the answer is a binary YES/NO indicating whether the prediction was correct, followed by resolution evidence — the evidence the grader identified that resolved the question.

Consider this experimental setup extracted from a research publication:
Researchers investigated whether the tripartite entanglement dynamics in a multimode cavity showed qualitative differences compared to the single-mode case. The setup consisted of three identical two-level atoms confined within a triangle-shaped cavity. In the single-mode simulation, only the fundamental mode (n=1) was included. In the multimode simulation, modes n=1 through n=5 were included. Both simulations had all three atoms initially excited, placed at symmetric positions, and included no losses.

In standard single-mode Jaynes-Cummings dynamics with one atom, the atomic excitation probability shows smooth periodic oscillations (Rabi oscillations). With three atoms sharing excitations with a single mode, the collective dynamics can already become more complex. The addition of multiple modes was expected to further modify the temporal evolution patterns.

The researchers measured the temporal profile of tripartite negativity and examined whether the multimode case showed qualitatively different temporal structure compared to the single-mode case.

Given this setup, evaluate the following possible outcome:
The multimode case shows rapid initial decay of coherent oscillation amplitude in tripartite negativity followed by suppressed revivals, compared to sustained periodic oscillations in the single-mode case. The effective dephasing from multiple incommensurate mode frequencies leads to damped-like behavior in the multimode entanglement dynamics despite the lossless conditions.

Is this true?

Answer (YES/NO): NO